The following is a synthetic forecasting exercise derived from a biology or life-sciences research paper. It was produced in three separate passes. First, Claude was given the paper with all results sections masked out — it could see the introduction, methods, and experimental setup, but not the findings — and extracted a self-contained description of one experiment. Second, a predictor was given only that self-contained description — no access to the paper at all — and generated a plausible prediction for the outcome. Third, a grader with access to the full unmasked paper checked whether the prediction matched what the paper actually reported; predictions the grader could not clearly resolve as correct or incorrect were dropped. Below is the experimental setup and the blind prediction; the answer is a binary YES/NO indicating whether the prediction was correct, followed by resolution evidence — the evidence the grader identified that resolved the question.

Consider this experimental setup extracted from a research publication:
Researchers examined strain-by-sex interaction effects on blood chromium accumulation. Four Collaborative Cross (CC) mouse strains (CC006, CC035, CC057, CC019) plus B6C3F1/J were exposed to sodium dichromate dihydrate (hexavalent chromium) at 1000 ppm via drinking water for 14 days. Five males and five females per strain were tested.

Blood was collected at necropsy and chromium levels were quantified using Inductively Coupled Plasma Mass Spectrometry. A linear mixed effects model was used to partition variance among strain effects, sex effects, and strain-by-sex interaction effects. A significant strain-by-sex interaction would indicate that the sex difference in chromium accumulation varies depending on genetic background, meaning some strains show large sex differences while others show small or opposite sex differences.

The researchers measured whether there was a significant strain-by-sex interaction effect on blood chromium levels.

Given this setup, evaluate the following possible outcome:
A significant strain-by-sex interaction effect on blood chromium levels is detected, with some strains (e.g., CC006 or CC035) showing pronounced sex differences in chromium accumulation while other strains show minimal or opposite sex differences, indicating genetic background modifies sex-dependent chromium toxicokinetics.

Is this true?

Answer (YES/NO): NO